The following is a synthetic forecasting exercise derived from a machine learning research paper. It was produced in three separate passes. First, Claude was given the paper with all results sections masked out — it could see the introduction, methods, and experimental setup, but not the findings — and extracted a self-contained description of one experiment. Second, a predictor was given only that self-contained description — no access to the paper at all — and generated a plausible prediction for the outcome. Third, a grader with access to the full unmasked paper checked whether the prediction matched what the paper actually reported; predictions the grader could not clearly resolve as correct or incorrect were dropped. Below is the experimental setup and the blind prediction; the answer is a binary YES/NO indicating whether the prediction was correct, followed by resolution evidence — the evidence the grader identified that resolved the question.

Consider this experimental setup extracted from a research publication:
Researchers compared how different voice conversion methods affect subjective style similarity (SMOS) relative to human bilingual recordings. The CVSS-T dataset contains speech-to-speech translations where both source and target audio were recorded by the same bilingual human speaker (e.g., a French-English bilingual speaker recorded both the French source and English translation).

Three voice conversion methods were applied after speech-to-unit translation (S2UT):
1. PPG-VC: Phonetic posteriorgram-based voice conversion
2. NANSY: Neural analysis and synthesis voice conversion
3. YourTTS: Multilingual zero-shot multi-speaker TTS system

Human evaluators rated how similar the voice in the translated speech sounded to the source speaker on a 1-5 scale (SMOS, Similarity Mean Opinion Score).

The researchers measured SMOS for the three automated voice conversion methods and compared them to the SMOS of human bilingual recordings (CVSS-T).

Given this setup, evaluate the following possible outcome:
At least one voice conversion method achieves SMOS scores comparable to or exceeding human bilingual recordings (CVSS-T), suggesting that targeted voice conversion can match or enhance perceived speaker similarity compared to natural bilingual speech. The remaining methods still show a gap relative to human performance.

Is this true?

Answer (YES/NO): YES